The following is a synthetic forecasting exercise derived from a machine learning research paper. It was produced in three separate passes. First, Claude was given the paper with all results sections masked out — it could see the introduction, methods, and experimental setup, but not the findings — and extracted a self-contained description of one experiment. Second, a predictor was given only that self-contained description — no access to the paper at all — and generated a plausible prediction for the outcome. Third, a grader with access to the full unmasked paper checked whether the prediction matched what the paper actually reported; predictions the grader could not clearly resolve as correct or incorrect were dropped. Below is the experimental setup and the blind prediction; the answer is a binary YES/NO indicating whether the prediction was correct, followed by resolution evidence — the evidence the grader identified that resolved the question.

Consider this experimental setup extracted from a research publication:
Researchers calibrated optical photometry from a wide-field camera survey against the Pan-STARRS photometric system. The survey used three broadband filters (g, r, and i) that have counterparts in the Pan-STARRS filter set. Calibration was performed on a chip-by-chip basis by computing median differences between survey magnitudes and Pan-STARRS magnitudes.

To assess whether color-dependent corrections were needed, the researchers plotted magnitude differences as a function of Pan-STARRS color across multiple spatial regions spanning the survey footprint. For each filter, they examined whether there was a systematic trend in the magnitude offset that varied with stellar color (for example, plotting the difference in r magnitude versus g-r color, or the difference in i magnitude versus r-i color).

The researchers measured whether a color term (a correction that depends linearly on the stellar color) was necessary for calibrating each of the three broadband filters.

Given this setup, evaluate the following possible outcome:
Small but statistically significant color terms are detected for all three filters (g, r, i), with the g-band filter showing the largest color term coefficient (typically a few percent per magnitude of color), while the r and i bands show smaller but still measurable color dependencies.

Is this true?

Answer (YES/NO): NO